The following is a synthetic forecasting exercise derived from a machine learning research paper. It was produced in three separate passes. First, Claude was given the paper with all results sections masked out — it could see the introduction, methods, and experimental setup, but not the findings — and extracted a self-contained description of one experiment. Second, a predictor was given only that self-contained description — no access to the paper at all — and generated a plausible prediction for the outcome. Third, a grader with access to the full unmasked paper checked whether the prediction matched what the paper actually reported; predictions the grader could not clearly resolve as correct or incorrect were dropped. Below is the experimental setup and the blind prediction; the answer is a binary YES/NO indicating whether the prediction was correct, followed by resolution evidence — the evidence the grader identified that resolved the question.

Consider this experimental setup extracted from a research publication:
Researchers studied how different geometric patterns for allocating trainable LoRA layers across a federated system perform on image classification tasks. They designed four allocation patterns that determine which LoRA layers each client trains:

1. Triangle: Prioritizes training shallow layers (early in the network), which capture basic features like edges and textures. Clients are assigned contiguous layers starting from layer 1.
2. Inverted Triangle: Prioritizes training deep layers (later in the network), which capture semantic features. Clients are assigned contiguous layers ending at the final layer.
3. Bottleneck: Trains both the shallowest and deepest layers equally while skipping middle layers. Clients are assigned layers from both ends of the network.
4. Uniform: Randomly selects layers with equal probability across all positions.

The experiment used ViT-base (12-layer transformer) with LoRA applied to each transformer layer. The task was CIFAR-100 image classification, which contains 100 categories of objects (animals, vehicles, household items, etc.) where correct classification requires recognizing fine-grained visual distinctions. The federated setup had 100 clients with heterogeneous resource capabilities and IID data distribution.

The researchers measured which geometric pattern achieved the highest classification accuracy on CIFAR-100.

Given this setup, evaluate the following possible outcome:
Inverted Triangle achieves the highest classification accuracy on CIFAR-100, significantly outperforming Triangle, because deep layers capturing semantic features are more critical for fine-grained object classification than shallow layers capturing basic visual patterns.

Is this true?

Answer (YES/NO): NO